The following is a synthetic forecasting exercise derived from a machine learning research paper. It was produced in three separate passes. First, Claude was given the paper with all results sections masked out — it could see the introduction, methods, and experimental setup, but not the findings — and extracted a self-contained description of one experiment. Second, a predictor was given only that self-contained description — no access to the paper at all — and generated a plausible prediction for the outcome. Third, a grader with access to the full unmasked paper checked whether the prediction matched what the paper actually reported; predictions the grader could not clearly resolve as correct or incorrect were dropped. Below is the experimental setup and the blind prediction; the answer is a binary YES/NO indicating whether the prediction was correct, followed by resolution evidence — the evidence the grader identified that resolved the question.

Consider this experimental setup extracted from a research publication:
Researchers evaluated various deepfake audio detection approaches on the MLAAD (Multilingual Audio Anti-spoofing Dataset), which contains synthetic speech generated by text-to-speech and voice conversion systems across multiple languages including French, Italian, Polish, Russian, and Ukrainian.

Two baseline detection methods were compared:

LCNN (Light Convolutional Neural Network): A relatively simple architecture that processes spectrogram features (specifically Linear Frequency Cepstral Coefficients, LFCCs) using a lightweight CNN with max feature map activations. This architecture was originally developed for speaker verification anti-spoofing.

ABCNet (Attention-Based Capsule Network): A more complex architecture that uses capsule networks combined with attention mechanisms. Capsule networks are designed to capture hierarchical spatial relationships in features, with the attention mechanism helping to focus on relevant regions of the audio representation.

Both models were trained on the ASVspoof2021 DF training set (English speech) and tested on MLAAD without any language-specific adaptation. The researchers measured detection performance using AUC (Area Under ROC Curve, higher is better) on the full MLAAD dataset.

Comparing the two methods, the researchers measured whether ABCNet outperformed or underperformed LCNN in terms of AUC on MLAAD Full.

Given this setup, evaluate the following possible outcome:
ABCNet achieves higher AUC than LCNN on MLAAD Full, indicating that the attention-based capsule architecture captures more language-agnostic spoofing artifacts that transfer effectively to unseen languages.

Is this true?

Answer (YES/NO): NO